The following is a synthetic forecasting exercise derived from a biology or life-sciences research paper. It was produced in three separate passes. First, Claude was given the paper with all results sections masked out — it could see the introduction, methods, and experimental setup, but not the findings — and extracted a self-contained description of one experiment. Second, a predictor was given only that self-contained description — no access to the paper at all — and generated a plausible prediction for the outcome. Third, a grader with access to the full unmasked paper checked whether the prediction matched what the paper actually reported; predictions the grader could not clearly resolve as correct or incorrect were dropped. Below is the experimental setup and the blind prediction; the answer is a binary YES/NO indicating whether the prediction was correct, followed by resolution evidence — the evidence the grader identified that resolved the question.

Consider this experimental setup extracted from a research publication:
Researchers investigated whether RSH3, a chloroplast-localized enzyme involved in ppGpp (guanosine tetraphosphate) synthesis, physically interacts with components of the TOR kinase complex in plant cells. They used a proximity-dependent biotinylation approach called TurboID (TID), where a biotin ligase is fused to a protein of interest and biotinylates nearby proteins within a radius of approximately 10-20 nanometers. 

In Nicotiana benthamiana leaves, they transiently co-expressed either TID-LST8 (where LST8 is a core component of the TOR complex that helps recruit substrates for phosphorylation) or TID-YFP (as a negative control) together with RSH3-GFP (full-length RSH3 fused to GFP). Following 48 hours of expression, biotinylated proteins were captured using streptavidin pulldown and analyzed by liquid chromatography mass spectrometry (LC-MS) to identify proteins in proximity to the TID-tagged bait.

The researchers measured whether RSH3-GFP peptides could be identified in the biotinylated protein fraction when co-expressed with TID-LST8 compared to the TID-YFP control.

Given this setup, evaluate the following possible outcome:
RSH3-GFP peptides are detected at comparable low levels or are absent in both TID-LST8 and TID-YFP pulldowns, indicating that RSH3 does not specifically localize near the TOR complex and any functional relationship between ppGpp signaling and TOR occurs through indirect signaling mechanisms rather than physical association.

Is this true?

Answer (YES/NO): NO